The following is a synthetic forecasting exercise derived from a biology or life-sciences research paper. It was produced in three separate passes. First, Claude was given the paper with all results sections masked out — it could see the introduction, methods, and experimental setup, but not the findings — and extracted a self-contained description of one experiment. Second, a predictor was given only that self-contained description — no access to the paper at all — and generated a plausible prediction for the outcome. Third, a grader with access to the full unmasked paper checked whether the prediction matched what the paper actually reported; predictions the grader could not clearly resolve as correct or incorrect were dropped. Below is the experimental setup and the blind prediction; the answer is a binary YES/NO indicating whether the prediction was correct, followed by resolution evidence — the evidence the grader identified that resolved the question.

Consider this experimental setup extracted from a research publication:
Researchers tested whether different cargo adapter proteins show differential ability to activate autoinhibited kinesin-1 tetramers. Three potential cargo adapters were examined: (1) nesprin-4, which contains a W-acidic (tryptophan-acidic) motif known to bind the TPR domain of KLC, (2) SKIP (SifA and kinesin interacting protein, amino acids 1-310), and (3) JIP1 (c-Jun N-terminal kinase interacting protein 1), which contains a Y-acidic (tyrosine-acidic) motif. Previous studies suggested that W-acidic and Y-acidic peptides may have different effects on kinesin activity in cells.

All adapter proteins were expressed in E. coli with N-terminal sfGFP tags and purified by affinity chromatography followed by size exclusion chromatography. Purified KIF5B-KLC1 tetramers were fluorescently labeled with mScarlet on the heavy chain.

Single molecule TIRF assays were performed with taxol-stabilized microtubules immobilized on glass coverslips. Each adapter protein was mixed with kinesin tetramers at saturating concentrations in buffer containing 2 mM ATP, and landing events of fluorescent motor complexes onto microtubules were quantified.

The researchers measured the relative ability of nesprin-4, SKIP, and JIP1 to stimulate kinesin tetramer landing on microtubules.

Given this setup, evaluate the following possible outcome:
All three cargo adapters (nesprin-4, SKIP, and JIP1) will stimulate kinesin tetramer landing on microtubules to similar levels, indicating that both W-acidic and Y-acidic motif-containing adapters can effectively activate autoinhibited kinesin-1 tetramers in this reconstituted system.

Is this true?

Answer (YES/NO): NO